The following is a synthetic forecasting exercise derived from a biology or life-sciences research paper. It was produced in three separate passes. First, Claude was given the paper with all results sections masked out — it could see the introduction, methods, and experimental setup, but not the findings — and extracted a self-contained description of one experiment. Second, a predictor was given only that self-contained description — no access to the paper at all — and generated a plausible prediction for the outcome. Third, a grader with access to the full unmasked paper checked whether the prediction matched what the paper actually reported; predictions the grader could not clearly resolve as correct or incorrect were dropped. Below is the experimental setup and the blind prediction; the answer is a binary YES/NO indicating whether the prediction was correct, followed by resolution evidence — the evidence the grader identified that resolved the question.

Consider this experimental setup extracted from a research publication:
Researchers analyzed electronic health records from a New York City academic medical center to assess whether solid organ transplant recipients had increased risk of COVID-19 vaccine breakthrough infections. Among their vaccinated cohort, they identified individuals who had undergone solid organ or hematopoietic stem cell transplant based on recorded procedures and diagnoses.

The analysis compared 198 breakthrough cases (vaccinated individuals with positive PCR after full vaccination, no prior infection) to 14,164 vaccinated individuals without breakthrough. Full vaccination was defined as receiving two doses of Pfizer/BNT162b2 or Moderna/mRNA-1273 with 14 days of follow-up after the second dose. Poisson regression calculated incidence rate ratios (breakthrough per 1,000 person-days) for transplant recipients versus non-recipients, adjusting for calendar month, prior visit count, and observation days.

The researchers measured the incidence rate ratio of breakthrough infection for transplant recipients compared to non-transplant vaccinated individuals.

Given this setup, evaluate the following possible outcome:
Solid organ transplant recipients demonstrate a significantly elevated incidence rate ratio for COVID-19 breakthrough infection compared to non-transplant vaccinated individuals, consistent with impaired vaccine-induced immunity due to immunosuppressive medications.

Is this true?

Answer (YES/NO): YES